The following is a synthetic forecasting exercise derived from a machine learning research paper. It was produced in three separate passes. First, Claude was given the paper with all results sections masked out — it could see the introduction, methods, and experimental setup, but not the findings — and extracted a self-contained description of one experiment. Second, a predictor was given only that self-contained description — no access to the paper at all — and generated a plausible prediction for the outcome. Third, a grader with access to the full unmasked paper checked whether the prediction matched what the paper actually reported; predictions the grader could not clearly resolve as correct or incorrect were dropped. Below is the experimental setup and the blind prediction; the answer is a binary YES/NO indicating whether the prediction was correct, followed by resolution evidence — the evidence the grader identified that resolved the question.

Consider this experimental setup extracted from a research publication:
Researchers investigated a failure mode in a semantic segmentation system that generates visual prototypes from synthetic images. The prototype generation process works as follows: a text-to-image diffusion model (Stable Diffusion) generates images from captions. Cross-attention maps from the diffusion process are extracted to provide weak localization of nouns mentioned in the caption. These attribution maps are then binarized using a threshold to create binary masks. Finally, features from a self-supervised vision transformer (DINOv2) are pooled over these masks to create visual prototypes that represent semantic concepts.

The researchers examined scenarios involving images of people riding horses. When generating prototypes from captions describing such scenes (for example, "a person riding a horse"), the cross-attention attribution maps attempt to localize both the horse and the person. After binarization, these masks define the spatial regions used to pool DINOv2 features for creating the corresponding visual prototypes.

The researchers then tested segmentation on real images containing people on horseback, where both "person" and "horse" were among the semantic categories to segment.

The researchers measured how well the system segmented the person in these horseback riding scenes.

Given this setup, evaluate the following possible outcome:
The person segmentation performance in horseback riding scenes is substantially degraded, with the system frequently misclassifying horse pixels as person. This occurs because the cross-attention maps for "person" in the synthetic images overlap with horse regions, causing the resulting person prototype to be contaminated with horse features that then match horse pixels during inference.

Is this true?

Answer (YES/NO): NO